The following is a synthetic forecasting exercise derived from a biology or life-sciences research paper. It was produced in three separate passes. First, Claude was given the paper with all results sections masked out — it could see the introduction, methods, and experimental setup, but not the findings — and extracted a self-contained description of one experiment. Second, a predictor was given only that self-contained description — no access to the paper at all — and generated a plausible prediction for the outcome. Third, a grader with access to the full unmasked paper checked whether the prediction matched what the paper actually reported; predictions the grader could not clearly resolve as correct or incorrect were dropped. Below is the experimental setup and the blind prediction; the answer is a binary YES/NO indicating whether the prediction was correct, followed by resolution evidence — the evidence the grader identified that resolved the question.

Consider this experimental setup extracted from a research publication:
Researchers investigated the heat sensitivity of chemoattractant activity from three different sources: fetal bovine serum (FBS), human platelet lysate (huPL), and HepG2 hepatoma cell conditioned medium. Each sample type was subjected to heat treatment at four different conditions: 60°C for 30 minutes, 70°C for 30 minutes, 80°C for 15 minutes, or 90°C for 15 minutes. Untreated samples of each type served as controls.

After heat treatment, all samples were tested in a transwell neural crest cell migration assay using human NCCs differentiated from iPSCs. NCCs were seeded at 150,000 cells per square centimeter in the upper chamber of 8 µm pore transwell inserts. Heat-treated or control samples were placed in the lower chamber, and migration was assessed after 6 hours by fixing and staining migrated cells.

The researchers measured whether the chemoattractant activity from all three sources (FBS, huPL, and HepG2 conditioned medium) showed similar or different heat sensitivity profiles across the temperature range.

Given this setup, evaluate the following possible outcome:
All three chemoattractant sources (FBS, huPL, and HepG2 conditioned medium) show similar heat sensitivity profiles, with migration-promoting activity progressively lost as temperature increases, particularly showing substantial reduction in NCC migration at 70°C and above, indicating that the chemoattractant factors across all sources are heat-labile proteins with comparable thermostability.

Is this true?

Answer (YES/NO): YES